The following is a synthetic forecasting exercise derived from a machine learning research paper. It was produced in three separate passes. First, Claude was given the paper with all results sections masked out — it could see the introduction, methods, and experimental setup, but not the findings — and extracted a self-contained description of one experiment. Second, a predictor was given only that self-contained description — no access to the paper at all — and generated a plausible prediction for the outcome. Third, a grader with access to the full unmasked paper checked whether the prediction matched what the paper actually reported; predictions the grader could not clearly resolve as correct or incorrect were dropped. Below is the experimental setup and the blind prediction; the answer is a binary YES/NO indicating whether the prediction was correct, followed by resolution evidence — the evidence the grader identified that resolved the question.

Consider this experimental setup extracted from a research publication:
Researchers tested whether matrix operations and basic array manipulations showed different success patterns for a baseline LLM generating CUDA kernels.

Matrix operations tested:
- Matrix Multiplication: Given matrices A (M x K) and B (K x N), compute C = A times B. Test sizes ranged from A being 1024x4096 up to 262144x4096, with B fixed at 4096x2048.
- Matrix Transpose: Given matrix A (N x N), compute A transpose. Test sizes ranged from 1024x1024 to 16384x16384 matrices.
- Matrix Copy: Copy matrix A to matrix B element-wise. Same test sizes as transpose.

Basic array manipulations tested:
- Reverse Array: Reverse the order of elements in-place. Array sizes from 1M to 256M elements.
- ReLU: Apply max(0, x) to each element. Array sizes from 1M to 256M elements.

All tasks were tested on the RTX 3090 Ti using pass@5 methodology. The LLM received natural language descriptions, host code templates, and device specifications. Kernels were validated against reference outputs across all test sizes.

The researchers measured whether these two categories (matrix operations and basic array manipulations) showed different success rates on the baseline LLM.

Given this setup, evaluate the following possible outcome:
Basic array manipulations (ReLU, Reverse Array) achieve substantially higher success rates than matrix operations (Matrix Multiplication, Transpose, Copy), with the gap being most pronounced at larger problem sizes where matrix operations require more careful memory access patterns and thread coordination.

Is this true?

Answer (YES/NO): NO